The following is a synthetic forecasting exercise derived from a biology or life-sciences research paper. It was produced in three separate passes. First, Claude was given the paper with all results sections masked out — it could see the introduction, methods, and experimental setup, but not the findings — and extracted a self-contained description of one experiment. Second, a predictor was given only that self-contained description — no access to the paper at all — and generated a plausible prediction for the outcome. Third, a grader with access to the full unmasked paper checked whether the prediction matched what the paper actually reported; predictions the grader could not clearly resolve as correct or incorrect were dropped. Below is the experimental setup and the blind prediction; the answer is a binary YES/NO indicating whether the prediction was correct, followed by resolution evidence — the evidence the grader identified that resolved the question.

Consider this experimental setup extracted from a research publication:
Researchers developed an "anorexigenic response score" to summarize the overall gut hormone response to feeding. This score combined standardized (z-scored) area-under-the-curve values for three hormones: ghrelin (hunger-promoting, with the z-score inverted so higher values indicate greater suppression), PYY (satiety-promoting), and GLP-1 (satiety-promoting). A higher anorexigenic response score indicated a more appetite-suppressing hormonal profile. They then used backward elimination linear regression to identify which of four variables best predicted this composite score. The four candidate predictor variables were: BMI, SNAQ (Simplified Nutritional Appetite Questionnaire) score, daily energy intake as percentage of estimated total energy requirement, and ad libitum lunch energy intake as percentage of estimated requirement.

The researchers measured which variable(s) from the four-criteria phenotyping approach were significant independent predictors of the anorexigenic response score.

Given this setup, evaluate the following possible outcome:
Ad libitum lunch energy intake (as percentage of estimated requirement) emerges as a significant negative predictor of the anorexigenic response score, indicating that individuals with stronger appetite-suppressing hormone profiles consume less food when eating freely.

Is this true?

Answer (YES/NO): NO